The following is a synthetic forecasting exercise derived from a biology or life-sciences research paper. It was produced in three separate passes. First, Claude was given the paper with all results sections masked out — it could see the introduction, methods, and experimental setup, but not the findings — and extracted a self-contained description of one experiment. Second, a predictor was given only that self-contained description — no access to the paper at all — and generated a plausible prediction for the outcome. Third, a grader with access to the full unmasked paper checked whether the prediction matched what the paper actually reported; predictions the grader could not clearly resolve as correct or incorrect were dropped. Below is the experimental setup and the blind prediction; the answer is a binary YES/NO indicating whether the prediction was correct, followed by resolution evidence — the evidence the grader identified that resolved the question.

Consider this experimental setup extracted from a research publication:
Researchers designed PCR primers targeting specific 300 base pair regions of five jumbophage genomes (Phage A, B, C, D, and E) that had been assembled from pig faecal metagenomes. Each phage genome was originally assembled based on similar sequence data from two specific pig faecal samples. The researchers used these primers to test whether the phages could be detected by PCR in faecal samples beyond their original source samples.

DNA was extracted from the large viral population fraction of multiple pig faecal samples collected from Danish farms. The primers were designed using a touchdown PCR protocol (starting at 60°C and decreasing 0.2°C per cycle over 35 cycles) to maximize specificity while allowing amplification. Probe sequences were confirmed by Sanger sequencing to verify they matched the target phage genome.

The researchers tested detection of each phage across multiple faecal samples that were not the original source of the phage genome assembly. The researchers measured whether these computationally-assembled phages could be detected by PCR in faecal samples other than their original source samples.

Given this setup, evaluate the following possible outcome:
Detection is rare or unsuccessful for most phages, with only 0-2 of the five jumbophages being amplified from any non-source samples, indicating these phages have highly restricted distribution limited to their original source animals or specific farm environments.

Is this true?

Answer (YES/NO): NO